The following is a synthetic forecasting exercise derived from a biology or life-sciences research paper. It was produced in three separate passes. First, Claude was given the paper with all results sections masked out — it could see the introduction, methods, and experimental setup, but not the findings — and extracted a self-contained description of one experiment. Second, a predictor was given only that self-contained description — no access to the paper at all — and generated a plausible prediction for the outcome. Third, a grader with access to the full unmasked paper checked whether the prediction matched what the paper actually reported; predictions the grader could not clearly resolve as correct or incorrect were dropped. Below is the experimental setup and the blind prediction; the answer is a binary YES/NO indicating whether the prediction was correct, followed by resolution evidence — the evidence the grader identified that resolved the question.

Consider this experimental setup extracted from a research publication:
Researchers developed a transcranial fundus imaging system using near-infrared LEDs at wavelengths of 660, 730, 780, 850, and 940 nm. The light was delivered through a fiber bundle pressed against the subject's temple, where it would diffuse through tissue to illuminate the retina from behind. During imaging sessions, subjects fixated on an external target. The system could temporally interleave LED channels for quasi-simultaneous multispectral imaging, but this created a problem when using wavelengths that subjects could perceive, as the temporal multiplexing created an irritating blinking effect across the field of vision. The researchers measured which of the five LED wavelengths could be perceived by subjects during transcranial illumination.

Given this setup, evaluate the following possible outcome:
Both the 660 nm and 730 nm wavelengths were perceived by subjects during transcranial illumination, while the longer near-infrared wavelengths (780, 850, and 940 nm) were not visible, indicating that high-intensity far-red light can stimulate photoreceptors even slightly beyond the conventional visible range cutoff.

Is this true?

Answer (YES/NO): YES